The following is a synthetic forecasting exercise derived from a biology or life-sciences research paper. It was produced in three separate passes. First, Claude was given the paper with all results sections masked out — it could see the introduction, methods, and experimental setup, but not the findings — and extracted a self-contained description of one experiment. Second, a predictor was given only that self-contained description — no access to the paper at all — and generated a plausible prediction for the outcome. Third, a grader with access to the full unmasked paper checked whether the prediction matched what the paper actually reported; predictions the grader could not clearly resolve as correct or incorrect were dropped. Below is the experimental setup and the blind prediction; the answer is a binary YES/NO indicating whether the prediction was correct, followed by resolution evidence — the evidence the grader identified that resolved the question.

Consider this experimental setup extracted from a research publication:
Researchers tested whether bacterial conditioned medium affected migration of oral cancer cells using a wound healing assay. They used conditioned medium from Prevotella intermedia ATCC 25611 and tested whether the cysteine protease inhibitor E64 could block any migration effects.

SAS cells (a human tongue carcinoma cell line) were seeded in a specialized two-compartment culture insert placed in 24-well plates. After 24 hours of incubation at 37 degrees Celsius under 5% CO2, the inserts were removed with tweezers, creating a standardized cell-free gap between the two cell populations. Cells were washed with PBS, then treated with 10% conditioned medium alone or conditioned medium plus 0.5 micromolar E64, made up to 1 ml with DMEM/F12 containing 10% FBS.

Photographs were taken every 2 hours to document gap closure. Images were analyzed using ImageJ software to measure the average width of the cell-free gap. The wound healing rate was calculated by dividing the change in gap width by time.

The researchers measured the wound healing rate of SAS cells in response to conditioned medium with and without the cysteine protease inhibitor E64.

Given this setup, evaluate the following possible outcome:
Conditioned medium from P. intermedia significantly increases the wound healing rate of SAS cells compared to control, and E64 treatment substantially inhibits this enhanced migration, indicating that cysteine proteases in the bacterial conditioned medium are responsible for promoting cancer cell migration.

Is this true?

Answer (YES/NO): YES